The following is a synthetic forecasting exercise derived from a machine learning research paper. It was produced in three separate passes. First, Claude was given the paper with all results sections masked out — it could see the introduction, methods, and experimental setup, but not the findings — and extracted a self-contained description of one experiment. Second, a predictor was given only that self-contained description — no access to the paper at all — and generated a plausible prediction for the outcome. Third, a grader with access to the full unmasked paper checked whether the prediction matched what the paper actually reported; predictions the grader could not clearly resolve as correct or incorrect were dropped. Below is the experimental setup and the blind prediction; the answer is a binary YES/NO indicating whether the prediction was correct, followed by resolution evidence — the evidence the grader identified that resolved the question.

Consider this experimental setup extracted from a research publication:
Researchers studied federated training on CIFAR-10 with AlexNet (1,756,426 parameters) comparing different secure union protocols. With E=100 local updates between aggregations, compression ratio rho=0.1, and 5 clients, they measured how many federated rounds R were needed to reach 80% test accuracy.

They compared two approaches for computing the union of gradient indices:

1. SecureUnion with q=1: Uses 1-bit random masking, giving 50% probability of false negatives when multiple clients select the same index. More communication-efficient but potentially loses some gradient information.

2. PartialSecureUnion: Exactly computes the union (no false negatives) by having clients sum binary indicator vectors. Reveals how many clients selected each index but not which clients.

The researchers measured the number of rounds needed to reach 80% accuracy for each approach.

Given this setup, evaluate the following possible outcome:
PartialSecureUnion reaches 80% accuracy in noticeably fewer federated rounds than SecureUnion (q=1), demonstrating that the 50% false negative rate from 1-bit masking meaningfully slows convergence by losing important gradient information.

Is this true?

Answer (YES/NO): NO